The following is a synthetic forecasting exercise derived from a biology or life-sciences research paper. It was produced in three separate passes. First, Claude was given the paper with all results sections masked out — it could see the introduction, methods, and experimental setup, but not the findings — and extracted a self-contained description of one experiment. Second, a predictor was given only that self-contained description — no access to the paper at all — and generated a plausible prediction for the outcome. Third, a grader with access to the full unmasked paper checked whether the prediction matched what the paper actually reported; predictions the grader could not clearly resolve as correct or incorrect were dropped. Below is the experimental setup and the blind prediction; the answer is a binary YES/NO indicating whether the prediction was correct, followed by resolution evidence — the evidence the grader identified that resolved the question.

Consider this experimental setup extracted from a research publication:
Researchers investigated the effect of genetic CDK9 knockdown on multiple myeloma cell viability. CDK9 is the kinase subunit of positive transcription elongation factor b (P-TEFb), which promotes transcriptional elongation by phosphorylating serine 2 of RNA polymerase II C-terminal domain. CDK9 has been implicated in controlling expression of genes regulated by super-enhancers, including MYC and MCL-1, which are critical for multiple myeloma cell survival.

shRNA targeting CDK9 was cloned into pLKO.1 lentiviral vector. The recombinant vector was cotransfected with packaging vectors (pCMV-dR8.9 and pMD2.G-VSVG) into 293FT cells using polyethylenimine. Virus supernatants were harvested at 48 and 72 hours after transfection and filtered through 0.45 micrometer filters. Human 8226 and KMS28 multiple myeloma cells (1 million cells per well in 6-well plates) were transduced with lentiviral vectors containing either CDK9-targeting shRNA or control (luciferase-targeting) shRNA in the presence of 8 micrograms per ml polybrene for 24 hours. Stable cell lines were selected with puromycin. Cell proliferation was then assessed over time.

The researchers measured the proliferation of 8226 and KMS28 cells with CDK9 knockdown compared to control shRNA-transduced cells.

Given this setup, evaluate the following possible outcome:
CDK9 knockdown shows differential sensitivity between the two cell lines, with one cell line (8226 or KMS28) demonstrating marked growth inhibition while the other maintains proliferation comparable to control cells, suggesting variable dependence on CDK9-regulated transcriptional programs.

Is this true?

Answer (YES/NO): NO